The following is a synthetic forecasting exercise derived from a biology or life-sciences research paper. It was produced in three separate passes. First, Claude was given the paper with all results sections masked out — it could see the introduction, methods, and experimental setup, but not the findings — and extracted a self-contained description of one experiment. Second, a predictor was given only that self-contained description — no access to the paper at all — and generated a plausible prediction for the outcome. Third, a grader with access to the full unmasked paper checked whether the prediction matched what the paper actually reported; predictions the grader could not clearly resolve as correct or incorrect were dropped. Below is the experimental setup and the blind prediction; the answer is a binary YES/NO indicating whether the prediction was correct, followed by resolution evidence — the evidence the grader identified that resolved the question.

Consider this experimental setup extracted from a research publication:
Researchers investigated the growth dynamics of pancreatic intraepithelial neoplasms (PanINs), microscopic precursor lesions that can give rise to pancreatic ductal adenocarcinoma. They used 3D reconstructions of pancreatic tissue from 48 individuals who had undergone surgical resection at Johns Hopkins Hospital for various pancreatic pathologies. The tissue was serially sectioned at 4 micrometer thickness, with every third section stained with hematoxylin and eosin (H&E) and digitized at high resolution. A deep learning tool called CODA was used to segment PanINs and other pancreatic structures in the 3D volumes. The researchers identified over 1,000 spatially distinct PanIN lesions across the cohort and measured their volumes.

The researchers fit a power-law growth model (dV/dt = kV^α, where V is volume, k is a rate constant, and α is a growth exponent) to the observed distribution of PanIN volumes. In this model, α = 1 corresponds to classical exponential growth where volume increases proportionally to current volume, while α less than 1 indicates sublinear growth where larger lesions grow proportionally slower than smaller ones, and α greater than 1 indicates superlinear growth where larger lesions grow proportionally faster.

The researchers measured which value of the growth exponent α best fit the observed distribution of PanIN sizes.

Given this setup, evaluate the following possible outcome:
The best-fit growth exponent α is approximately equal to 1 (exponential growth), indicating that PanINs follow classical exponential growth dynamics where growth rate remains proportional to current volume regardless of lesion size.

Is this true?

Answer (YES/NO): NO